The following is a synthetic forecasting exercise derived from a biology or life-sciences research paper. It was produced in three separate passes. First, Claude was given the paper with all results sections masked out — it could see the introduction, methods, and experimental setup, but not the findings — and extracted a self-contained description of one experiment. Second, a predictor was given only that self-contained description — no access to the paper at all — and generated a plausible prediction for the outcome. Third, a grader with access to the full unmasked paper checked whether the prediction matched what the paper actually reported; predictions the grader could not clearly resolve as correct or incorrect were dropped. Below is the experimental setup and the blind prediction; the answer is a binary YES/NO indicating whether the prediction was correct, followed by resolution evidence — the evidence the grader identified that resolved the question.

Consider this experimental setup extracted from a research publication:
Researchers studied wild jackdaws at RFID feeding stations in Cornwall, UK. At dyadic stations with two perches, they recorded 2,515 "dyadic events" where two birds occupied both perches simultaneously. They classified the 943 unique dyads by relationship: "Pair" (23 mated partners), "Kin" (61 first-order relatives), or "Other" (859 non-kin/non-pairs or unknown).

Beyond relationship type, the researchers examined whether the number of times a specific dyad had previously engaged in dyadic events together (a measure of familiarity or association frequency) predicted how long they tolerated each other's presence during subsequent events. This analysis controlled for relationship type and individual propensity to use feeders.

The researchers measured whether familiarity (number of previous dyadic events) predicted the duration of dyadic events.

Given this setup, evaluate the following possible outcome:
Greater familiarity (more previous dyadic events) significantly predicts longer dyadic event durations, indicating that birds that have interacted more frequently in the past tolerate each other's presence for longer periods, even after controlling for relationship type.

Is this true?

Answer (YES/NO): YES